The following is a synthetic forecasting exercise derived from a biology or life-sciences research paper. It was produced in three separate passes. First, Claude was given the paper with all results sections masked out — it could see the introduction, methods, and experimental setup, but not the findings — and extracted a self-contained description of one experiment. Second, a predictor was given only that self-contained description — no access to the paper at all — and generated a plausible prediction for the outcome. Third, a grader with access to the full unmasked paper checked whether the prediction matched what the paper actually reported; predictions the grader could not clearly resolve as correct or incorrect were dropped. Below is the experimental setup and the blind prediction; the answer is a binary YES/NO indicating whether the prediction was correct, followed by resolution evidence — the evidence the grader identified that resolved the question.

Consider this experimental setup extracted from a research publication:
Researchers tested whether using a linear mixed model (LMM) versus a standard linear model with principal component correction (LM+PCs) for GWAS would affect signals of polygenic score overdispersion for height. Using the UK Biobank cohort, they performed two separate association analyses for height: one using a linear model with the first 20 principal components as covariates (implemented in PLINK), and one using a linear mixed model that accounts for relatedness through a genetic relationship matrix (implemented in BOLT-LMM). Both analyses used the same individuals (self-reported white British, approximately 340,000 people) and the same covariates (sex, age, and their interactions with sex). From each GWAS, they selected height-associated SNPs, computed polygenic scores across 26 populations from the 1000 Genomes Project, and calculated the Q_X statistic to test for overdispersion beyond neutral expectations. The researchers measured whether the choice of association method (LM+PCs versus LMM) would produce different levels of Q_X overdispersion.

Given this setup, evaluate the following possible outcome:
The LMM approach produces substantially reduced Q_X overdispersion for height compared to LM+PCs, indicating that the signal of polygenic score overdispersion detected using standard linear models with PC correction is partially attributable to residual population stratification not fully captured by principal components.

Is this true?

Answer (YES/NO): NO